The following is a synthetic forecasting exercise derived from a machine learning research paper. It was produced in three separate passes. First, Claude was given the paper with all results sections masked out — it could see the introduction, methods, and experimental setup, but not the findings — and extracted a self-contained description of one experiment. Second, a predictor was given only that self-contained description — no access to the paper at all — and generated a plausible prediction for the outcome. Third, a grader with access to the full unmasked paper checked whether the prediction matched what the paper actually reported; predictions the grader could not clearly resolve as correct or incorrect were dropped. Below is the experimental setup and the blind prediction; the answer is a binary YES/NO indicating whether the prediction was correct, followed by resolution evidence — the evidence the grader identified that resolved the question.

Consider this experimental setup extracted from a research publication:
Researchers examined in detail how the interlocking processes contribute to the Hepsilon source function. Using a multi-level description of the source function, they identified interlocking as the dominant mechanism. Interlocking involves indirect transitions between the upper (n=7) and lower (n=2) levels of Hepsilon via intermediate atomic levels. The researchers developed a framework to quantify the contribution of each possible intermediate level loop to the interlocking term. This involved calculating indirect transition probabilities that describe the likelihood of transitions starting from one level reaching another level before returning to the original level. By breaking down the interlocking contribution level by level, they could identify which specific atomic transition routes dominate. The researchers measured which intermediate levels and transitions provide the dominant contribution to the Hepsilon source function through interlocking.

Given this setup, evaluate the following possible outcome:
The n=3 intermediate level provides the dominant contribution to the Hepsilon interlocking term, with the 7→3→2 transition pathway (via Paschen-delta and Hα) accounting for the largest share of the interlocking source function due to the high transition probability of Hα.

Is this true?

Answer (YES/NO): NO